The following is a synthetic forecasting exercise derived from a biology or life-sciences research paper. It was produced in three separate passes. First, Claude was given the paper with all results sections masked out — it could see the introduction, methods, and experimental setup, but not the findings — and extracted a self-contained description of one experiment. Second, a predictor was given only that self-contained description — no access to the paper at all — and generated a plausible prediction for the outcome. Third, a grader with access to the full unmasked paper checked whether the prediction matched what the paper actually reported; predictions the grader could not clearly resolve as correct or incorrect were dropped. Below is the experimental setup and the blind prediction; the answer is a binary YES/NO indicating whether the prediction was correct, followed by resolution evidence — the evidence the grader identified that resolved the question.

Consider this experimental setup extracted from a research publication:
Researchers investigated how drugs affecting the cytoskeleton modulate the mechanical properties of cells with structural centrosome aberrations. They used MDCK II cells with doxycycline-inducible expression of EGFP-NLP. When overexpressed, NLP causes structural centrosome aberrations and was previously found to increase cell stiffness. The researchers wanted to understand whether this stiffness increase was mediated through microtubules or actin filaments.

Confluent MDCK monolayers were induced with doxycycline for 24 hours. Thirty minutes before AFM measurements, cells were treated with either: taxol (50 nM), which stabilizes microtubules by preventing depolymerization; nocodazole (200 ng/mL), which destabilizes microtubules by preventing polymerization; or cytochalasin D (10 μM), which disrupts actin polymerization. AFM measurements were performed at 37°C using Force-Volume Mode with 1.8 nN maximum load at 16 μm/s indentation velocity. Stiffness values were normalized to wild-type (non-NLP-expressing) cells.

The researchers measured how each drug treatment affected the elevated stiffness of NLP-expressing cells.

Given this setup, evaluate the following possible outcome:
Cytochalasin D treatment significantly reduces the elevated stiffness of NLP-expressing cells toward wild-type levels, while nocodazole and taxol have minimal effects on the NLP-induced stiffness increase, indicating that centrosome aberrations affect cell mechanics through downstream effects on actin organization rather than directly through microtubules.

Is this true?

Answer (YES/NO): NO